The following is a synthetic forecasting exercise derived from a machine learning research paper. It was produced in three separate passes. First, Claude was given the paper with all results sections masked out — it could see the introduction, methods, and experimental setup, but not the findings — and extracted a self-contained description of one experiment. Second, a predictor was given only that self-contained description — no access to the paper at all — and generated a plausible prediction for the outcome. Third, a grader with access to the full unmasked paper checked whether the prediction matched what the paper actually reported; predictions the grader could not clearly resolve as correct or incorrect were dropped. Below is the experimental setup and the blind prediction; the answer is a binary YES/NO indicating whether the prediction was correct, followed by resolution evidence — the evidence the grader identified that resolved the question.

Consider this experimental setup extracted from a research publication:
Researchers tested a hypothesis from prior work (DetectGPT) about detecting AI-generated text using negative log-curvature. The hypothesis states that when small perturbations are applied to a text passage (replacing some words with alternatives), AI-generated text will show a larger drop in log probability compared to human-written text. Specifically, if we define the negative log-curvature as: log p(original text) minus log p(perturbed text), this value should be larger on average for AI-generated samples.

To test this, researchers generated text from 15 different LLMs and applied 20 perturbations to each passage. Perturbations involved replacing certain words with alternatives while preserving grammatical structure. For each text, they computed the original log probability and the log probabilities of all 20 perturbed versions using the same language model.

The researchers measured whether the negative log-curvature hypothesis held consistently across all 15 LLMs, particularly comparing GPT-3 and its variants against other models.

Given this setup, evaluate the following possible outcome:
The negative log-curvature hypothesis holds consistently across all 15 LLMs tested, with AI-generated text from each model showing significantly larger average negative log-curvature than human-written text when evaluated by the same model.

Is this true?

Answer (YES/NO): NO